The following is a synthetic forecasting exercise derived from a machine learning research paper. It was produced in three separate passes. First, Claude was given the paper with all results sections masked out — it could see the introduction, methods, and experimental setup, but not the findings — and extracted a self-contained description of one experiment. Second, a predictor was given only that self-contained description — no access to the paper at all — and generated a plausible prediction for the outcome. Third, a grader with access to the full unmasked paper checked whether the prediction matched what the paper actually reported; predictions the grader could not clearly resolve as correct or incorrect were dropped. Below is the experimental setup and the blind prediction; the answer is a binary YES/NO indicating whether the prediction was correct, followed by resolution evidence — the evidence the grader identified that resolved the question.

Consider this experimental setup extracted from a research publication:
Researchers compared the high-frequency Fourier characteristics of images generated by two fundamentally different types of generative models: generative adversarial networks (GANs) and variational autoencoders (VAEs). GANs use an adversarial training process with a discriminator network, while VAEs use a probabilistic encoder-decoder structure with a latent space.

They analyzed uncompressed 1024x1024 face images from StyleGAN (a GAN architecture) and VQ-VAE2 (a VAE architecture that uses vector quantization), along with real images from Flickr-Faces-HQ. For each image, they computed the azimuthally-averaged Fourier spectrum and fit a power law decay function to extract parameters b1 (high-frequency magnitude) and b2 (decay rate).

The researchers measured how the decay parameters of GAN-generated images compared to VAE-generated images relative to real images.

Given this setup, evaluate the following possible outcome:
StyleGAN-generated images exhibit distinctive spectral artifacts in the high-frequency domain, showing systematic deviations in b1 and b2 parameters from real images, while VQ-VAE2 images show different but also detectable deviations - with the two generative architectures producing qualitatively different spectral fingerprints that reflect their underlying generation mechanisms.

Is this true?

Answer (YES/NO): YES